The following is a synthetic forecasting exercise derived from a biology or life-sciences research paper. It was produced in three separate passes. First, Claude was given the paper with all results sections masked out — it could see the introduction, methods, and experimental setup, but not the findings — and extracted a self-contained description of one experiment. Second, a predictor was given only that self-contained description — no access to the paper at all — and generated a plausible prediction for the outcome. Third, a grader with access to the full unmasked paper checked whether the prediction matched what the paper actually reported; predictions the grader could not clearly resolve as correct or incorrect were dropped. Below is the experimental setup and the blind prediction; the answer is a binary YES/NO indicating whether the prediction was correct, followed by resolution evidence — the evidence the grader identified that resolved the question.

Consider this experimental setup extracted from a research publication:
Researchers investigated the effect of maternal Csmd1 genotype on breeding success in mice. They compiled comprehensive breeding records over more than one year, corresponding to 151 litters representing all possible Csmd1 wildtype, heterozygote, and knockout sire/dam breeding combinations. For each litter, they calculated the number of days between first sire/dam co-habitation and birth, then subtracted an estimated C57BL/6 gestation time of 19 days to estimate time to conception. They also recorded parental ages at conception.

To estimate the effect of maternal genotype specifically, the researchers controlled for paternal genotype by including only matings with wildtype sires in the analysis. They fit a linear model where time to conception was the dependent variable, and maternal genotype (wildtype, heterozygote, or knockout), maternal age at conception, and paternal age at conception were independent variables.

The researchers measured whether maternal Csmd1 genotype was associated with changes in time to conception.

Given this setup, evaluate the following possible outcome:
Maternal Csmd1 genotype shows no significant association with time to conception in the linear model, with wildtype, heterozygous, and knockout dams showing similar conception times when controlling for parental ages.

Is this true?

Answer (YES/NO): NO